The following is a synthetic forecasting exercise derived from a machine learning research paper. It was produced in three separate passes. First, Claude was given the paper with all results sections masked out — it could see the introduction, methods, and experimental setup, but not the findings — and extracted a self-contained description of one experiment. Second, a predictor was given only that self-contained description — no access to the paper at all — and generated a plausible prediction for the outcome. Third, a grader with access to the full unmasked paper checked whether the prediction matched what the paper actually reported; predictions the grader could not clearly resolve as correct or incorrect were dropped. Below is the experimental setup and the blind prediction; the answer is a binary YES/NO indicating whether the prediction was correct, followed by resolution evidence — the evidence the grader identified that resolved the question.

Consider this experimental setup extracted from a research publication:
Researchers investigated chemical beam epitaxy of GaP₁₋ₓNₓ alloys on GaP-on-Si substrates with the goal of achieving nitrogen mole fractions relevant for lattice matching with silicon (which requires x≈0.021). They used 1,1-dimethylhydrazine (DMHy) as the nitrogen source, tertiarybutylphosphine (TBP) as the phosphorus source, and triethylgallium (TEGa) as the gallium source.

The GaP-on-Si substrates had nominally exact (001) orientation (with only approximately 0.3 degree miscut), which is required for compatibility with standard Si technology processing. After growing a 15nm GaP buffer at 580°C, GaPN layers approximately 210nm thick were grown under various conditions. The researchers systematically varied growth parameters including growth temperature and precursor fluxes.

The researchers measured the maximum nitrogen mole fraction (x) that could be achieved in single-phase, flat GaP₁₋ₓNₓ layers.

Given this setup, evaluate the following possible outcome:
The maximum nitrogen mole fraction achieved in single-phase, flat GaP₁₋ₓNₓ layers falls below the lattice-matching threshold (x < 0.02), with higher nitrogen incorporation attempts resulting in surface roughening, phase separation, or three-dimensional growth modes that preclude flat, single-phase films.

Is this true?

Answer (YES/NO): NO